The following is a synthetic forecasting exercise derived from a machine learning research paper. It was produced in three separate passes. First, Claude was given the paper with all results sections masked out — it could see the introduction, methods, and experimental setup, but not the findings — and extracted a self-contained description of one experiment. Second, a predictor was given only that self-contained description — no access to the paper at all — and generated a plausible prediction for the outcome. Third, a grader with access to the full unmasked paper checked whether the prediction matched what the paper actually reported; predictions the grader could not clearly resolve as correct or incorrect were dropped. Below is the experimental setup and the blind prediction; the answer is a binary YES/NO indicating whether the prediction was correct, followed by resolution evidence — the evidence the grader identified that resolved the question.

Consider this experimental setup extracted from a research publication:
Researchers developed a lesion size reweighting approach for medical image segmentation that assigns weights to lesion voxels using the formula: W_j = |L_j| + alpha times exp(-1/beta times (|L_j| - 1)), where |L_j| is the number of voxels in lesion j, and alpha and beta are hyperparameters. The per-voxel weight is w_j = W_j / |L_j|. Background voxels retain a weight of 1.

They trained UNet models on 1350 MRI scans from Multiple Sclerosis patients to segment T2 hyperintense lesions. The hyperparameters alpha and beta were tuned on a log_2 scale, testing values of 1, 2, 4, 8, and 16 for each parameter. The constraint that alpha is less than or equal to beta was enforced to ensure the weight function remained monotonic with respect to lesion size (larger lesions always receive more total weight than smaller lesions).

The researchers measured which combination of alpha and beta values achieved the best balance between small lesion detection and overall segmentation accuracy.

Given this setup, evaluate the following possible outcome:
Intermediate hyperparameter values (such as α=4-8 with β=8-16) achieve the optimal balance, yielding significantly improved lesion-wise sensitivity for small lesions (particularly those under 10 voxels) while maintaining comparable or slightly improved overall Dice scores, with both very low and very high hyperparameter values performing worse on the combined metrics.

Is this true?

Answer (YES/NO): NO